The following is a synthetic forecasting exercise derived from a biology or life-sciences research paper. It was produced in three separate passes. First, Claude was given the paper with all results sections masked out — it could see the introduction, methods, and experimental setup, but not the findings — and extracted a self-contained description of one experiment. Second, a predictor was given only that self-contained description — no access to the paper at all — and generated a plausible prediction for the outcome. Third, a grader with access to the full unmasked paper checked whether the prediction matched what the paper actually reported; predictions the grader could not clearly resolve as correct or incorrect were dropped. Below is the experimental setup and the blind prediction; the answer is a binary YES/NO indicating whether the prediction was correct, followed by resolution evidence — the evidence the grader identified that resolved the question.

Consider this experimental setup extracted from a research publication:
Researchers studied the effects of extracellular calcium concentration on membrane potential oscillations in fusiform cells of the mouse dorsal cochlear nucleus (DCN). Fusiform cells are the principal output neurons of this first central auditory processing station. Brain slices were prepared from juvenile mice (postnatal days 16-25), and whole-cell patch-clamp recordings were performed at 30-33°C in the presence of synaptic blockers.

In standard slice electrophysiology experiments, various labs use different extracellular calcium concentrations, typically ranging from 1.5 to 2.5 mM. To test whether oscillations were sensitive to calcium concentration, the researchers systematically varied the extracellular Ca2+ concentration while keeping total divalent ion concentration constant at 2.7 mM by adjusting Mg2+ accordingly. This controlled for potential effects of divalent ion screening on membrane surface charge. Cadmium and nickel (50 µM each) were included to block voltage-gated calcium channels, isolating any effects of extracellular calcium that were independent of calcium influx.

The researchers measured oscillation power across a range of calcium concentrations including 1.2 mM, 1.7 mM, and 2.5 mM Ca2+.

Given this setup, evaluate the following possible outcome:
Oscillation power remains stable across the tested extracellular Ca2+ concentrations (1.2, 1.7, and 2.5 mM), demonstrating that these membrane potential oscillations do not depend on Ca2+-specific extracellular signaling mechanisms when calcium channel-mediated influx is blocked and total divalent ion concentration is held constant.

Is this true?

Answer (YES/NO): NO